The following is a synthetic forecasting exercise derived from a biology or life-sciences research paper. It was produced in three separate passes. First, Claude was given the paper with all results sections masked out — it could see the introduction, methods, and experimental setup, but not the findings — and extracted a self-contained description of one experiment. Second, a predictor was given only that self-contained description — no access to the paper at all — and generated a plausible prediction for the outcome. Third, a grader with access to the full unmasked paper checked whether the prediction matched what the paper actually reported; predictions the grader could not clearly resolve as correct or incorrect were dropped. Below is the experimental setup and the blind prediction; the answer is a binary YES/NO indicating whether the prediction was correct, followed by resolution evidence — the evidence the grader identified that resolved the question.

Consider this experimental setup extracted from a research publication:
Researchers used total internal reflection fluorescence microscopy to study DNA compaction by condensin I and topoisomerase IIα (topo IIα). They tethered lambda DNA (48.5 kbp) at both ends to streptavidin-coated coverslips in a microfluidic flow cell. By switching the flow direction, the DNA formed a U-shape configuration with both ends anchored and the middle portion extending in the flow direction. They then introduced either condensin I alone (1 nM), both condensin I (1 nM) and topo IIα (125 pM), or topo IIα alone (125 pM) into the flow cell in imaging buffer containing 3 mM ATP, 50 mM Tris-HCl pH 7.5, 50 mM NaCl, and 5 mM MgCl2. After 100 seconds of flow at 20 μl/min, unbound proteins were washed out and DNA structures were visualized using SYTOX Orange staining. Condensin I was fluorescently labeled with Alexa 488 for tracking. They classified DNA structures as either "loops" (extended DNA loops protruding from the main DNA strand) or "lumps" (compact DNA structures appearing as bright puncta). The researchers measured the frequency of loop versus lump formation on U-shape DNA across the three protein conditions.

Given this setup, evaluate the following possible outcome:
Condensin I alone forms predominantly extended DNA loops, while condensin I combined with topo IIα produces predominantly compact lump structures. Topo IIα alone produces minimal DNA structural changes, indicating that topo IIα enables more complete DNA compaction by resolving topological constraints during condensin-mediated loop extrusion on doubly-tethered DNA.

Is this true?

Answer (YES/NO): NO